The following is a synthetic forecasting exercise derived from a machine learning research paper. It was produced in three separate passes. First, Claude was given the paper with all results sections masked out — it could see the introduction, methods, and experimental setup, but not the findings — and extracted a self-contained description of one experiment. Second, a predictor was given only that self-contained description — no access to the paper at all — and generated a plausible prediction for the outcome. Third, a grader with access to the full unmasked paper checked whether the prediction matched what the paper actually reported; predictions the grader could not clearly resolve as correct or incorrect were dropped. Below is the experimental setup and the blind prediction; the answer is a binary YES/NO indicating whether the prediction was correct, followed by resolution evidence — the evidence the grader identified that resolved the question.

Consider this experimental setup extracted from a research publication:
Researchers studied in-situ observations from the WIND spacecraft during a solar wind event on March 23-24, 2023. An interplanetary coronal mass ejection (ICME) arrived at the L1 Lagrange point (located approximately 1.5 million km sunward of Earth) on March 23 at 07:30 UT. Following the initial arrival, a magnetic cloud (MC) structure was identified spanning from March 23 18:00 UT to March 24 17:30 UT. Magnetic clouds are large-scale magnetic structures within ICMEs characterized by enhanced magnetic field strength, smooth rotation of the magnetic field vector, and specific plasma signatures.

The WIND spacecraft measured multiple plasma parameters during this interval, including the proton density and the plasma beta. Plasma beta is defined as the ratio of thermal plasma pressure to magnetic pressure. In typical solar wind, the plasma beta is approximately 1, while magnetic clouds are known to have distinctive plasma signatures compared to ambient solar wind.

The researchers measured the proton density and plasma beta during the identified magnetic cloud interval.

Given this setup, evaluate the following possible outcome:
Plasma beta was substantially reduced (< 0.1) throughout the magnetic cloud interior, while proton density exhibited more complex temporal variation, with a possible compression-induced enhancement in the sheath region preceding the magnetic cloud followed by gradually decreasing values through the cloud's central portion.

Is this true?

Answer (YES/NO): NO